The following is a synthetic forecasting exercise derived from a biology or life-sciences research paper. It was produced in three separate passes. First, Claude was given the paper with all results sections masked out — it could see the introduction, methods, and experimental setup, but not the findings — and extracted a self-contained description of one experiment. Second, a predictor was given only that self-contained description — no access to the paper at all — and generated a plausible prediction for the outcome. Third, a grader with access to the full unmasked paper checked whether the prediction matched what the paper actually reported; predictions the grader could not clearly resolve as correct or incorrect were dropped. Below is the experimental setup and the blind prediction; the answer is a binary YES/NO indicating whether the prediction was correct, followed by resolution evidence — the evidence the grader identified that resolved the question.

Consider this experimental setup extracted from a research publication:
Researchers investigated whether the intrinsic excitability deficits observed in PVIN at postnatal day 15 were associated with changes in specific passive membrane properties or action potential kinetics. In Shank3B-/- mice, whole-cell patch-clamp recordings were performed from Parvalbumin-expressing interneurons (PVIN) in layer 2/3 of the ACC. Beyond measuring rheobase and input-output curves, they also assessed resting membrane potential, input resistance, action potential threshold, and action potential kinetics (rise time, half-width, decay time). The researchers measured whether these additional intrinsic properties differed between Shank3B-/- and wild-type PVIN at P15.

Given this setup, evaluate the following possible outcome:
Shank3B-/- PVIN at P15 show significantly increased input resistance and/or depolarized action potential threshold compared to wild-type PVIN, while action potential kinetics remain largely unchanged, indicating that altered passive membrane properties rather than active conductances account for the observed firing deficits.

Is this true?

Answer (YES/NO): NO